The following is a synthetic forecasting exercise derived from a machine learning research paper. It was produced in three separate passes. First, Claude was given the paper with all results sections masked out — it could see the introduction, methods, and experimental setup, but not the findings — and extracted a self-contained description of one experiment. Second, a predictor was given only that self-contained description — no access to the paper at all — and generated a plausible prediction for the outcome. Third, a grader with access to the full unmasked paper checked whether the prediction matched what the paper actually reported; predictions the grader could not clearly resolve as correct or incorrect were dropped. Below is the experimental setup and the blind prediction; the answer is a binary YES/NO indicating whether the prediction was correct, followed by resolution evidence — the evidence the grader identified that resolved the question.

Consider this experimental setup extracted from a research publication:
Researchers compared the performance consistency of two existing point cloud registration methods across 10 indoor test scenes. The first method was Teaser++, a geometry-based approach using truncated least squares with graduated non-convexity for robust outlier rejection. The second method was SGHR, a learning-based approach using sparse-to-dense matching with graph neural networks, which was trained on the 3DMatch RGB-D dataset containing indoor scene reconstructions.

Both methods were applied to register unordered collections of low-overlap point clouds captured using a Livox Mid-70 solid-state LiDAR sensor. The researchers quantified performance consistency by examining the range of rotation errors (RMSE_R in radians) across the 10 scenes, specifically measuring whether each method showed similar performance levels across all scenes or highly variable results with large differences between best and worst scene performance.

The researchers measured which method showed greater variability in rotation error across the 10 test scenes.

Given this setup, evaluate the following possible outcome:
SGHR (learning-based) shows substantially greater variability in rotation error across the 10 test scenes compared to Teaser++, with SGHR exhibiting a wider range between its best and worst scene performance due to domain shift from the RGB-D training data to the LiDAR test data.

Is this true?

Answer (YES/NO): YES